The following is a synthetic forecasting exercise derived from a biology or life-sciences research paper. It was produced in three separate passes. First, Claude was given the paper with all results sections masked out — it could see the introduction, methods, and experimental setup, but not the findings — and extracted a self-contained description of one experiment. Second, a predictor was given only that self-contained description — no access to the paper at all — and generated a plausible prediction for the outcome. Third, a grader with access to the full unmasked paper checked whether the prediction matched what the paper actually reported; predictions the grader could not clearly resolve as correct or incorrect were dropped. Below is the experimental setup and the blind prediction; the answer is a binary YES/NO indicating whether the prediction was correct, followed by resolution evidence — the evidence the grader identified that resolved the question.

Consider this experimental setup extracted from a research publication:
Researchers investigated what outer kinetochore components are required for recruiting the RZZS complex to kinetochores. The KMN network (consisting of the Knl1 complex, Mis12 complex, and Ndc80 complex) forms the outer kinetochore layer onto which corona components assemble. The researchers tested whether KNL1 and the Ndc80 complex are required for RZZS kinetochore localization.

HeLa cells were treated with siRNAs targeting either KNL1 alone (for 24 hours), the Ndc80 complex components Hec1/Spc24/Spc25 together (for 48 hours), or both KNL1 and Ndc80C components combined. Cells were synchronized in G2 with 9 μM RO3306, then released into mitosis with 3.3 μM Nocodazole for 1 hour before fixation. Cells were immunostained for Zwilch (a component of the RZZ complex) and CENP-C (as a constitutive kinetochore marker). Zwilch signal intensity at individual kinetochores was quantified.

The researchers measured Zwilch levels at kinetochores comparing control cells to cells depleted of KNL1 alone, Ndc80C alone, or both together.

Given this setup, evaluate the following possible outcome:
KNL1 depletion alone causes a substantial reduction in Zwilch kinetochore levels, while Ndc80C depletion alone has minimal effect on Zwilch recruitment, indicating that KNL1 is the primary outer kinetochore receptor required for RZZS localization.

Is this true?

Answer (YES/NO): NO